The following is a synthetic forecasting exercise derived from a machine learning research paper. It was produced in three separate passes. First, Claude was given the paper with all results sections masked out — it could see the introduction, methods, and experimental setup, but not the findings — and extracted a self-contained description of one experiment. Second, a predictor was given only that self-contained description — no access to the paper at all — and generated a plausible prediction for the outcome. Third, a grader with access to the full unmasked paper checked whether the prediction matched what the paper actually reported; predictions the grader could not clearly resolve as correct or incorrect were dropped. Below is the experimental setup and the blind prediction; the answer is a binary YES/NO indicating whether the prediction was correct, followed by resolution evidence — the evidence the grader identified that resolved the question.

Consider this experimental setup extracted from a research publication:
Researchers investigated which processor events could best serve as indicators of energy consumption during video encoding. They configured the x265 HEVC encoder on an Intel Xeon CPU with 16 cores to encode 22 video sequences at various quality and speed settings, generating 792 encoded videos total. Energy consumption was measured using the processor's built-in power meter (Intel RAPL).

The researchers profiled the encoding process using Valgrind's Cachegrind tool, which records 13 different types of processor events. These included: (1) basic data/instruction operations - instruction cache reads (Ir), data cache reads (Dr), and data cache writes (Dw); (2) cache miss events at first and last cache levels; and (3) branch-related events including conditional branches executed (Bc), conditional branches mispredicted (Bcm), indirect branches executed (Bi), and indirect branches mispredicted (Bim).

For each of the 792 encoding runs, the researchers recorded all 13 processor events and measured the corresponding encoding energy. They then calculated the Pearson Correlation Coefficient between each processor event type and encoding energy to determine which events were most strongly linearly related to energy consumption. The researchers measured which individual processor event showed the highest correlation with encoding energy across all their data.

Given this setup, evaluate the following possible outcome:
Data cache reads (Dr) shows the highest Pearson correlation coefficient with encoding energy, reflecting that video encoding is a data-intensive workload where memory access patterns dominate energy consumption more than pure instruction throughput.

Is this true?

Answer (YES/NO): NO